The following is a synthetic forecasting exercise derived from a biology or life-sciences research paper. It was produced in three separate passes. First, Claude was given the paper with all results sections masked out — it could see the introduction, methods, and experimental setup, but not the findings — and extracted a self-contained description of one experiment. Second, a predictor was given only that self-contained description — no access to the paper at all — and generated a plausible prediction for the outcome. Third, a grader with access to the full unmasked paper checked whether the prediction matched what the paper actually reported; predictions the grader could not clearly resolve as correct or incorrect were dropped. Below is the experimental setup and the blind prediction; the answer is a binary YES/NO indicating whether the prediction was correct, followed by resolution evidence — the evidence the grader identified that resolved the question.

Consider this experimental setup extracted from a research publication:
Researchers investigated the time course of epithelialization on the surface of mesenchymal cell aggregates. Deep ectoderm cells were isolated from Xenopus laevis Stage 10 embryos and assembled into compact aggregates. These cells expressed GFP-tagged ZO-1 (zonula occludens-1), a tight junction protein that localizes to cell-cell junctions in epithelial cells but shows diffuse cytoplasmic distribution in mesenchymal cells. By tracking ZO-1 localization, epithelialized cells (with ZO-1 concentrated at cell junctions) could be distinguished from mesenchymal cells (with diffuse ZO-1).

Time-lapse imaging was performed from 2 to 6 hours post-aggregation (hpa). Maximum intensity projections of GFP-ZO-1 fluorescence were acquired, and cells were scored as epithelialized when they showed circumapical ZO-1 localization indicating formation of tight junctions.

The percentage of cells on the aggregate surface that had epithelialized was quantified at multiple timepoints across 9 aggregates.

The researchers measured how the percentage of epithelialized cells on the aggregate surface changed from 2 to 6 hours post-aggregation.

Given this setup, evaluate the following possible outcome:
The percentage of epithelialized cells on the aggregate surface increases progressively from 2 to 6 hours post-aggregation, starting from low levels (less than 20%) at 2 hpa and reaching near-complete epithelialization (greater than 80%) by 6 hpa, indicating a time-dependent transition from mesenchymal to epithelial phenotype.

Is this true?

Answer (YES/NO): NO